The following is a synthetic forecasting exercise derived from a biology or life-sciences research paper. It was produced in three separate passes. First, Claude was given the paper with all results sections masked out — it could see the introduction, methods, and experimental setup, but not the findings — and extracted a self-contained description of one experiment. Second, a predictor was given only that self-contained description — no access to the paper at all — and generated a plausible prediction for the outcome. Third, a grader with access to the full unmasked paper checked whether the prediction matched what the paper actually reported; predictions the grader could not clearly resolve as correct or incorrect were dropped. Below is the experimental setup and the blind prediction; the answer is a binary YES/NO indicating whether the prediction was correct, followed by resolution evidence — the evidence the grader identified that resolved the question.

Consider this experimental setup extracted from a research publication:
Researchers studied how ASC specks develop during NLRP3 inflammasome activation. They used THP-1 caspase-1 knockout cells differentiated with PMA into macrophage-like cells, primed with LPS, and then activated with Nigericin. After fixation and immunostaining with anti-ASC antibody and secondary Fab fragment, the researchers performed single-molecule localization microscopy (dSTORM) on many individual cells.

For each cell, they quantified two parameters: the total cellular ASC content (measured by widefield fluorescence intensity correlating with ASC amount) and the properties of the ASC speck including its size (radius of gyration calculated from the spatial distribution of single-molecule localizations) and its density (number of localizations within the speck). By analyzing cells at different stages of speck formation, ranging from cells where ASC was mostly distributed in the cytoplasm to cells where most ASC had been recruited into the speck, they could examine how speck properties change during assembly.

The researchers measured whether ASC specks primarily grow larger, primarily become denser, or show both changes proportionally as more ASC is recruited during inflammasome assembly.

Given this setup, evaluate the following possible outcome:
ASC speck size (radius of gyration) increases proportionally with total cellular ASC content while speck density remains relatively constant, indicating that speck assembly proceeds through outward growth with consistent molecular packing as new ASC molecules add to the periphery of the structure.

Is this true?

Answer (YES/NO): NO